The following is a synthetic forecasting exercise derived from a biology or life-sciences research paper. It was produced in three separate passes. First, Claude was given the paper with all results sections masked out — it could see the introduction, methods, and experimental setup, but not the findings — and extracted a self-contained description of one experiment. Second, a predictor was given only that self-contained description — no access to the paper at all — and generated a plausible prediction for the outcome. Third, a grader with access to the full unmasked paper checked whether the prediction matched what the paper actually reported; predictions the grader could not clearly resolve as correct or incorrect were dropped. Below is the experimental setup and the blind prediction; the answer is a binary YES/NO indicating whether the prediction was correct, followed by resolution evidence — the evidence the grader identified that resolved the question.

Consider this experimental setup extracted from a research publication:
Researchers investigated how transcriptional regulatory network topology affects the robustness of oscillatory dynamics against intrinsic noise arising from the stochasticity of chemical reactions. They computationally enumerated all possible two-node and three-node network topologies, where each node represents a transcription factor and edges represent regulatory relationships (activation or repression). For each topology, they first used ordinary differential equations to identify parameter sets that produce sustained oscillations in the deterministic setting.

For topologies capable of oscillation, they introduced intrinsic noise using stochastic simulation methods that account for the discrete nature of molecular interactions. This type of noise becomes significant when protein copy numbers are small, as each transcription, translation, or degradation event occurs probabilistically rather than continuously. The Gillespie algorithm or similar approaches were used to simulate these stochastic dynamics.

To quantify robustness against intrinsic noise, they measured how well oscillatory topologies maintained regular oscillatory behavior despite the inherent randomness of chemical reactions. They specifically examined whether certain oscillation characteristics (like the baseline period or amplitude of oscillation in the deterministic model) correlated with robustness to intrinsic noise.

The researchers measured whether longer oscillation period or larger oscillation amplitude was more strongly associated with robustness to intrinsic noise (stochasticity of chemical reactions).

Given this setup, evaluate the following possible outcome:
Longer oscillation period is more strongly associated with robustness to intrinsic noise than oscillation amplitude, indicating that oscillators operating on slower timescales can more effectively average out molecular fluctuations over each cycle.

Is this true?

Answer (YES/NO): NO